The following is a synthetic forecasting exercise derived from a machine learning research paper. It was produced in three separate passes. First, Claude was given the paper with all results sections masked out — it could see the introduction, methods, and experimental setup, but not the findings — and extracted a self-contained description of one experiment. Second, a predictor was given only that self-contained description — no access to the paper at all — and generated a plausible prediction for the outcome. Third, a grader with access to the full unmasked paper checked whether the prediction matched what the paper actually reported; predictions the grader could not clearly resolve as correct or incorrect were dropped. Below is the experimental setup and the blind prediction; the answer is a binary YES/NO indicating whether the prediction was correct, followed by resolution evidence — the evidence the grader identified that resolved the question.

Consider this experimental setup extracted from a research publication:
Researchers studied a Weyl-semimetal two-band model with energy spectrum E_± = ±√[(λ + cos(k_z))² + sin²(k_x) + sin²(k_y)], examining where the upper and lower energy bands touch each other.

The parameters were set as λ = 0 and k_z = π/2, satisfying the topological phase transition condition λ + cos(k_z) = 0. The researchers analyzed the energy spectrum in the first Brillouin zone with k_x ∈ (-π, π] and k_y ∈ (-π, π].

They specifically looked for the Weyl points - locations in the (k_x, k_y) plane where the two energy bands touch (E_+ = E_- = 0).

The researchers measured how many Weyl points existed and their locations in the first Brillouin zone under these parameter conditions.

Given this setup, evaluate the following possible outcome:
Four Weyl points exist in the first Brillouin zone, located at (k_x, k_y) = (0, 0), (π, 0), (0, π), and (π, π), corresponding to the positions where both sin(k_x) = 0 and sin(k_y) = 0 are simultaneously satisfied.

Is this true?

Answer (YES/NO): YES